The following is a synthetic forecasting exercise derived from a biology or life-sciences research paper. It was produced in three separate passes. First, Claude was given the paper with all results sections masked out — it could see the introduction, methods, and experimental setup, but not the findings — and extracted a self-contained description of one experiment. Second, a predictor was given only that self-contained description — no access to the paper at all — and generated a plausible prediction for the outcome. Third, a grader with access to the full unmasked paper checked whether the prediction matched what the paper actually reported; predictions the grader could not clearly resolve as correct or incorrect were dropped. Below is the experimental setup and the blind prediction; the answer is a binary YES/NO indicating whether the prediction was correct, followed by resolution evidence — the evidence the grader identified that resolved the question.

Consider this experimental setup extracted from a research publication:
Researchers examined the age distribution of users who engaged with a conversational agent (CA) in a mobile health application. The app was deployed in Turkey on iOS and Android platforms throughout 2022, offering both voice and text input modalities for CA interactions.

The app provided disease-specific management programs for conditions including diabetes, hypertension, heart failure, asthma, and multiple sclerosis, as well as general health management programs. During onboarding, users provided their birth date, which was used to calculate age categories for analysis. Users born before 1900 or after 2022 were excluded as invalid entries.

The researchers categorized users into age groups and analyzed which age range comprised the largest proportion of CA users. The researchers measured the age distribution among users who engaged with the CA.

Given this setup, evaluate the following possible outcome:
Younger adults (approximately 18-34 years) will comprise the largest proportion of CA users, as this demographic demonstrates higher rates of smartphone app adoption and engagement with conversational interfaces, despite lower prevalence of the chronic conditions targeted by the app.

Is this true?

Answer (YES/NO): NO